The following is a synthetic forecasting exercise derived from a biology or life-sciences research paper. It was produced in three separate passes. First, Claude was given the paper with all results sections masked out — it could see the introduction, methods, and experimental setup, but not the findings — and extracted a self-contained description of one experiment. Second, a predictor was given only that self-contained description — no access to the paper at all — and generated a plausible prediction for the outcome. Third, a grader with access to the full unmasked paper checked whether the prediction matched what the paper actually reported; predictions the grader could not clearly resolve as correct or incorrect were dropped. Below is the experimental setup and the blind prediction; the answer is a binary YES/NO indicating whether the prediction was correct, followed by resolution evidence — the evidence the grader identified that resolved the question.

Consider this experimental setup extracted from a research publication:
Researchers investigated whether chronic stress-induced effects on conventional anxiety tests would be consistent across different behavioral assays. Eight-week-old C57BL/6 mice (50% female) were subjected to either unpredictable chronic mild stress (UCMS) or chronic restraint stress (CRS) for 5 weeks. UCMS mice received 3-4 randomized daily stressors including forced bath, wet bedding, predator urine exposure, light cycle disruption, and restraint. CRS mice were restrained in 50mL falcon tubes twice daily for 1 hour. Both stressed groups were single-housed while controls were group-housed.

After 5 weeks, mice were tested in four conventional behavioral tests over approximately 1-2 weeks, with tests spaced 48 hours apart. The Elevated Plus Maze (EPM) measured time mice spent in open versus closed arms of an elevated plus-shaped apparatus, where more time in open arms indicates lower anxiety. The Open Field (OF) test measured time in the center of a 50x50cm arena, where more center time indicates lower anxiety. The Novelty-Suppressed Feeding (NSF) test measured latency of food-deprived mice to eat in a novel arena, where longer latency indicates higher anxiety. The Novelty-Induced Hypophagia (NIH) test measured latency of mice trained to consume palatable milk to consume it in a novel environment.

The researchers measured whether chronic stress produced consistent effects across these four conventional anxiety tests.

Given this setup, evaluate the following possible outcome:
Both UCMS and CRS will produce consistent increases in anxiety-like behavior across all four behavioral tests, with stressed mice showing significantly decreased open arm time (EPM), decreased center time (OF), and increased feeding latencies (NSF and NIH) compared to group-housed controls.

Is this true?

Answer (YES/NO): NO